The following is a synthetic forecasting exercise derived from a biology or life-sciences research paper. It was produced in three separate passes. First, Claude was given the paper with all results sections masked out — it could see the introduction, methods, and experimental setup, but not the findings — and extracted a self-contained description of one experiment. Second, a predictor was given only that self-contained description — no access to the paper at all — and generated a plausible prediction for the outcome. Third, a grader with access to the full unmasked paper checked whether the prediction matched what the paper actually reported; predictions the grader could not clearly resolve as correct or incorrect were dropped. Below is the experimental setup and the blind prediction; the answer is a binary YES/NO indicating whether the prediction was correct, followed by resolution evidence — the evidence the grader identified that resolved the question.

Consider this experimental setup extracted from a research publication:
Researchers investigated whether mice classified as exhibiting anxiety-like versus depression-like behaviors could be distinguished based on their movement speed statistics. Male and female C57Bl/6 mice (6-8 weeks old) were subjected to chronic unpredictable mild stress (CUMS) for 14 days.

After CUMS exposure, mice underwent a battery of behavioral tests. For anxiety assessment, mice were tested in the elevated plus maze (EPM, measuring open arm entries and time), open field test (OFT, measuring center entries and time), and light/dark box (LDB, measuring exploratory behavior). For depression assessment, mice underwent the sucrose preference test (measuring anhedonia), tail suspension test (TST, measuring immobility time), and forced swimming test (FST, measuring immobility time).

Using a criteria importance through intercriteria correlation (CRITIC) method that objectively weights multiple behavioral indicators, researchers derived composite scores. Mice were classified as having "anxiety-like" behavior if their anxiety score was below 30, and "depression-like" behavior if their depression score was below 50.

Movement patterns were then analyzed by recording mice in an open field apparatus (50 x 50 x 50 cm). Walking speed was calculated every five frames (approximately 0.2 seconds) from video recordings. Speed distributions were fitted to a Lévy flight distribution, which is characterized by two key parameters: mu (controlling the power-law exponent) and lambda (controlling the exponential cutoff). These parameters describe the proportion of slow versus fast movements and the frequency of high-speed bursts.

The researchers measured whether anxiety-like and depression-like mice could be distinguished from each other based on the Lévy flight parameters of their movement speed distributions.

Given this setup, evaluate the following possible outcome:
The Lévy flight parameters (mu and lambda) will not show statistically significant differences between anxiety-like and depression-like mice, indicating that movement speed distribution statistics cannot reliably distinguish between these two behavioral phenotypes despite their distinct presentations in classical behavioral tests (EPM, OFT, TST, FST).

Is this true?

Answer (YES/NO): NO